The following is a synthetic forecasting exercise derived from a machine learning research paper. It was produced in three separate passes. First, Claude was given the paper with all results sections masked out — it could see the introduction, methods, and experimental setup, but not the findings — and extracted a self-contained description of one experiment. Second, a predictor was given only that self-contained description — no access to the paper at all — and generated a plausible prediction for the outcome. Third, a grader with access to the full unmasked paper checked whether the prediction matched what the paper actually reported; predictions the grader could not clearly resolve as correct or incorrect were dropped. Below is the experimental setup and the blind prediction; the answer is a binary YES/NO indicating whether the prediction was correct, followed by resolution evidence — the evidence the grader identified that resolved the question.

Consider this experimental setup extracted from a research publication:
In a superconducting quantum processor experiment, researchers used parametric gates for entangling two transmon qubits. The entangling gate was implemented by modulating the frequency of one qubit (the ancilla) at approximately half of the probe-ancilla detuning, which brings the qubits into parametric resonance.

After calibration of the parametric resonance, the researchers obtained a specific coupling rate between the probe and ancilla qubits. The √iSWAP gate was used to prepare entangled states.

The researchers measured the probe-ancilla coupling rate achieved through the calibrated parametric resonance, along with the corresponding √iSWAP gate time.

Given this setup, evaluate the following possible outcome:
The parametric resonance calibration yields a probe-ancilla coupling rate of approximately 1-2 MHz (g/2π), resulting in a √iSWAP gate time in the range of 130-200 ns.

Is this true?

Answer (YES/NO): NO